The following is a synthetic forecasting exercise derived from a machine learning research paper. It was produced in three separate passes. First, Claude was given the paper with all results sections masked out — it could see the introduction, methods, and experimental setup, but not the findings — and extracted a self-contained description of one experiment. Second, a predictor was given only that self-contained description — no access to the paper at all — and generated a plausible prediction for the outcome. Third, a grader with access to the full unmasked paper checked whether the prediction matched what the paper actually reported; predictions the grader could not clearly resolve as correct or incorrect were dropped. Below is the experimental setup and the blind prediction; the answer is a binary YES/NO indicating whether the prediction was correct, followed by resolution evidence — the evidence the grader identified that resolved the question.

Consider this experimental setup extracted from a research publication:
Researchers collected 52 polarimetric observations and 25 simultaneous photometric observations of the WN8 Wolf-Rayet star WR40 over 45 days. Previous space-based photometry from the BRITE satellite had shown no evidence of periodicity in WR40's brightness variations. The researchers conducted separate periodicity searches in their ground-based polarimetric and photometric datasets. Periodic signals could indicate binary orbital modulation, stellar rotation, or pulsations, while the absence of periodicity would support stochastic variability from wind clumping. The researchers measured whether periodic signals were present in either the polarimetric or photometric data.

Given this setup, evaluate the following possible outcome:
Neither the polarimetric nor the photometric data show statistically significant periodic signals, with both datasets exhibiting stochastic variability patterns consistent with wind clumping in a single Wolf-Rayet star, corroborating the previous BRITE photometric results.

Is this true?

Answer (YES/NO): YES